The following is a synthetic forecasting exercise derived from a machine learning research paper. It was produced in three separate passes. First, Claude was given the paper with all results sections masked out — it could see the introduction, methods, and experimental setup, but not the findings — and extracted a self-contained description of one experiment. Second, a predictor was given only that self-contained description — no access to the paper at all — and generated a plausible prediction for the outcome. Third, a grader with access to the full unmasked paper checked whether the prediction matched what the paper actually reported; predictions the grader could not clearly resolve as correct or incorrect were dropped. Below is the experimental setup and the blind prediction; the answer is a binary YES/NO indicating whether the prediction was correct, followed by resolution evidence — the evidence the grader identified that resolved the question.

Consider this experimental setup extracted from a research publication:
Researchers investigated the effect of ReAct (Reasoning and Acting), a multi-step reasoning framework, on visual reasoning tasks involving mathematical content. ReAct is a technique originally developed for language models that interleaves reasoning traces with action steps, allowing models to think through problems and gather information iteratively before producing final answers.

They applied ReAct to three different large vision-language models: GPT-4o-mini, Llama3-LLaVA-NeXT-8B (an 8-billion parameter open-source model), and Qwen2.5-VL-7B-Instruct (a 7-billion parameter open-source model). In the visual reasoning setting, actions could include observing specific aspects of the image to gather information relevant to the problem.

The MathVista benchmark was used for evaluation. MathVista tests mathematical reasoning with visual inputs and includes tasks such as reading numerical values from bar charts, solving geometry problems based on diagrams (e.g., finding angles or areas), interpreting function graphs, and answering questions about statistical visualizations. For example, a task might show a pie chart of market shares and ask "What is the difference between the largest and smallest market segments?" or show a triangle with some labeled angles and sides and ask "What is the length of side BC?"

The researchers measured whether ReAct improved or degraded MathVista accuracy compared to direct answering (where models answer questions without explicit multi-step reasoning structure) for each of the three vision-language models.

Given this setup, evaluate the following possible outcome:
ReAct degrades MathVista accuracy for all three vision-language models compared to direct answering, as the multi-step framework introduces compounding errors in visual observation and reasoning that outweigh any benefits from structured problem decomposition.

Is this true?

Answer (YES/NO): YES